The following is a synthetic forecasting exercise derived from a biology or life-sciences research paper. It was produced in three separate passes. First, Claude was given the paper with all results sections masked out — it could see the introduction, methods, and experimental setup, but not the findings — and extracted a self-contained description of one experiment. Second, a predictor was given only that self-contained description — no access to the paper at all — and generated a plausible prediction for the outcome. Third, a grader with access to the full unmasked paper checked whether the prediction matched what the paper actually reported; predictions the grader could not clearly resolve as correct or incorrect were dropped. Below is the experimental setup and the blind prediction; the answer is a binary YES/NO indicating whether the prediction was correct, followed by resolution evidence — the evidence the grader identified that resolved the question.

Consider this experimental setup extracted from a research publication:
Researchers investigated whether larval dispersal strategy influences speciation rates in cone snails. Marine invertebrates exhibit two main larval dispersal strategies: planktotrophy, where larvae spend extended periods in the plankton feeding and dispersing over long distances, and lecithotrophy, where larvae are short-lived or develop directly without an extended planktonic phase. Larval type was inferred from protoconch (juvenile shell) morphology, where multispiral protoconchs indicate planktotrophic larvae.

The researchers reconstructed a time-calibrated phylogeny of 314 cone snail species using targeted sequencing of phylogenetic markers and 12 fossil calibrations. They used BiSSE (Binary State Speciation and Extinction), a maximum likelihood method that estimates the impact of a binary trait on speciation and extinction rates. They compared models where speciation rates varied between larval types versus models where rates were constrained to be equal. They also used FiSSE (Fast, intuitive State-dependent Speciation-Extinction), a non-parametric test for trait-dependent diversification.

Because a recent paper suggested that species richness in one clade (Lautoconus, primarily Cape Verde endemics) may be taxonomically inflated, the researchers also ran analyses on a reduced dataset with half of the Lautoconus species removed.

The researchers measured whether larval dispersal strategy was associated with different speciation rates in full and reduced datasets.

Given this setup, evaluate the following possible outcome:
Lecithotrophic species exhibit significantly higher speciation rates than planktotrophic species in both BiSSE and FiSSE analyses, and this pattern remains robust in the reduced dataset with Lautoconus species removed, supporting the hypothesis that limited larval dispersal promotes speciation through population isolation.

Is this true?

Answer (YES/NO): NO